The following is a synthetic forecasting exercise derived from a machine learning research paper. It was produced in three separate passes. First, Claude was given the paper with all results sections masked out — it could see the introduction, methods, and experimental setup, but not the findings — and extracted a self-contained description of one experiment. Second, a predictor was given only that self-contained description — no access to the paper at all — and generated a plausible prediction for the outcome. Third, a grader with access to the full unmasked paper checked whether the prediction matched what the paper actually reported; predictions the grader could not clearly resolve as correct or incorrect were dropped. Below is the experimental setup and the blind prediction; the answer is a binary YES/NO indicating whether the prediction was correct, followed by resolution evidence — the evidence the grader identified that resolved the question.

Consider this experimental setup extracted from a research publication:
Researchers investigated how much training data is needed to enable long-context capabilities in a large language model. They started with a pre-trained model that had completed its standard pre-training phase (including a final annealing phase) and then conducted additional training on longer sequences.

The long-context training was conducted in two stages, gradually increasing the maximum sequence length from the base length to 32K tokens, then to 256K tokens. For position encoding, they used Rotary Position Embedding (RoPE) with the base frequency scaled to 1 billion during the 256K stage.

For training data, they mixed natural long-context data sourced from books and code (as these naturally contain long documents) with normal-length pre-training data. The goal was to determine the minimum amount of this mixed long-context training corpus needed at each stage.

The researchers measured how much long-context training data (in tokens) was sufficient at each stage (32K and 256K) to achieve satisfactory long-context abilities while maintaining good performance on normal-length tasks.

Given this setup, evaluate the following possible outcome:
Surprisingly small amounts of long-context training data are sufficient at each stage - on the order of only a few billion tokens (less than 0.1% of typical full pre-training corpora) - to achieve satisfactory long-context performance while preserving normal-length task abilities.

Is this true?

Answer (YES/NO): NO